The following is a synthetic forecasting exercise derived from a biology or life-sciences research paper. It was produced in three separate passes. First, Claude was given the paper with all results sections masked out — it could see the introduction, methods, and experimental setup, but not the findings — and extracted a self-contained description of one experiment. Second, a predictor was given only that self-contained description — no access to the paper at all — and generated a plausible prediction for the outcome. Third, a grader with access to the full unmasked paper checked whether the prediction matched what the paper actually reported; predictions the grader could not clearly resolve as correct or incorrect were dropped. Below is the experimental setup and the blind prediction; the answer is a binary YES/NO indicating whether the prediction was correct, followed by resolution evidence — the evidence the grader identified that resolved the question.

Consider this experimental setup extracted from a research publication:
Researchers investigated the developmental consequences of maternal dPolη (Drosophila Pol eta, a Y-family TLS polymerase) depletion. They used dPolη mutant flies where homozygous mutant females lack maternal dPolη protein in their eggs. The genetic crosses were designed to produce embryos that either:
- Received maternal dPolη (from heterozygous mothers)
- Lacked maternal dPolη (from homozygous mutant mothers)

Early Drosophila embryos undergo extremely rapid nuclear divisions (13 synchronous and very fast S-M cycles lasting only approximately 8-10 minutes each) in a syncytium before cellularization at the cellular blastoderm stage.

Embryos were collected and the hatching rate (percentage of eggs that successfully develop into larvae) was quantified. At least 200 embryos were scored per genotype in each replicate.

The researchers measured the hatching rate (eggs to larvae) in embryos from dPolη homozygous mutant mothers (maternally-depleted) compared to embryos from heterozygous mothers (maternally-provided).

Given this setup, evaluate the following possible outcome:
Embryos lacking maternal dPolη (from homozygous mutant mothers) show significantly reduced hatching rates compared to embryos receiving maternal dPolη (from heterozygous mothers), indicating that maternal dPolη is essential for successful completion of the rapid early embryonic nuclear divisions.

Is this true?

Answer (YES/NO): YES